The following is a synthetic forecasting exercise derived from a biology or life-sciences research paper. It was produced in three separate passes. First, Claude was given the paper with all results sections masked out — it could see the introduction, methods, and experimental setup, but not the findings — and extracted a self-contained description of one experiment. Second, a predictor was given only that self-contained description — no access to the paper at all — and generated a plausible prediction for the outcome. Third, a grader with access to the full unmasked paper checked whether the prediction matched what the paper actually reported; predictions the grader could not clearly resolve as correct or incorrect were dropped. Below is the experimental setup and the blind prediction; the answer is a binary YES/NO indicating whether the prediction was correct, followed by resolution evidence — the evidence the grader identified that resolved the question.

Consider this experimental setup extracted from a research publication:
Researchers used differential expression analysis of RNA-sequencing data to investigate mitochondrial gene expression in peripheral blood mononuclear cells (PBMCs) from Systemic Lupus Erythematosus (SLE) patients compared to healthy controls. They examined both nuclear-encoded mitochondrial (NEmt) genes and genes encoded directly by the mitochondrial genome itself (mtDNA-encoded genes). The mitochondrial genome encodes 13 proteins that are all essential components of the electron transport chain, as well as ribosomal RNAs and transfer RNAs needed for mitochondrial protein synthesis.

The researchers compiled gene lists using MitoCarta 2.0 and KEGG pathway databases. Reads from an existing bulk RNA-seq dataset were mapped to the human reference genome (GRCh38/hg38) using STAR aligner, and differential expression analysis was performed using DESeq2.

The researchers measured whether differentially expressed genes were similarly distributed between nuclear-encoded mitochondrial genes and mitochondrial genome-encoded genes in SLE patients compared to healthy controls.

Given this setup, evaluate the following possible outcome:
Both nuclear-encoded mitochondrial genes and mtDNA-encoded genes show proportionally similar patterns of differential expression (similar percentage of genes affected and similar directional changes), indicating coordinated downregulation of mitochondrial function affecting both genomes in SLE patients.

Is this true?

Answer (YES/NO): NO